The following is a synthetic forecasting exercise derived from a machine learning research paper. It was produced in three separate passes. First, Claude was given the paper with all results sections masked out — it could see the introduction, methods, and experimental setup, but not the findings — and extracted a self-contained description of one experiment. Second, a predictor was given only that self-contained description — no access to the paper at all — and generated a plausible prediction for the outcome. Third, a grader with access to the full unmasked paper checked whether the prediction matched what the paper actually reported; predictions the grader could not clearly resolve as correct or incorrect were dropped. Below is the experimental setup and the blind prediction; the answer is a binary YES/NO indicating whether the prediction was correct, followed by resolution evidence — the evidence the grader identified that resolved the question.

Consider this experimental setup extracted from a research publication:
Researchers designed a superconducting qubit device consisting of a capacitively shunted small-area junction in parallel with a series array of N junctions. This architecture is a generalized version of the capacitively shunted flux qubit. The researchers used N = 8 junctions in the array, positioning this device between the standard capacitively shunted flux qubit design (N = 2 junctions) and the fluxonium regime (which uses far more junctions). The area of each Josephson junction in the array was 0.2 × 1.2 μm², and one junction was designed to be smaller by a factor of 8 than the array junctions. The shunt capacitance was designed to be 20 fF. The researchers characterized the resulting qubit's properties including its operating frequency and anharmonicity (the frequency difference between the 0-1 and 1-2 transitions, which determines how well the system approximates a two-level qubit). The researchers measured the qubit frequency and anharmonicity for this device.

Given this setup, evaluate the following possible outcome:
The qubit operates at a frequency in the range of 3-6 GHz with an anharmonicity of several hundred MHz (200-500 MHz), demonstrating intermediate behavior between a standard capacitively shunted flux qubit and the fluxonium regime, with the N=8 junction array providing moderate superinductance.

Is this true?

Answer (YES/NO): NO